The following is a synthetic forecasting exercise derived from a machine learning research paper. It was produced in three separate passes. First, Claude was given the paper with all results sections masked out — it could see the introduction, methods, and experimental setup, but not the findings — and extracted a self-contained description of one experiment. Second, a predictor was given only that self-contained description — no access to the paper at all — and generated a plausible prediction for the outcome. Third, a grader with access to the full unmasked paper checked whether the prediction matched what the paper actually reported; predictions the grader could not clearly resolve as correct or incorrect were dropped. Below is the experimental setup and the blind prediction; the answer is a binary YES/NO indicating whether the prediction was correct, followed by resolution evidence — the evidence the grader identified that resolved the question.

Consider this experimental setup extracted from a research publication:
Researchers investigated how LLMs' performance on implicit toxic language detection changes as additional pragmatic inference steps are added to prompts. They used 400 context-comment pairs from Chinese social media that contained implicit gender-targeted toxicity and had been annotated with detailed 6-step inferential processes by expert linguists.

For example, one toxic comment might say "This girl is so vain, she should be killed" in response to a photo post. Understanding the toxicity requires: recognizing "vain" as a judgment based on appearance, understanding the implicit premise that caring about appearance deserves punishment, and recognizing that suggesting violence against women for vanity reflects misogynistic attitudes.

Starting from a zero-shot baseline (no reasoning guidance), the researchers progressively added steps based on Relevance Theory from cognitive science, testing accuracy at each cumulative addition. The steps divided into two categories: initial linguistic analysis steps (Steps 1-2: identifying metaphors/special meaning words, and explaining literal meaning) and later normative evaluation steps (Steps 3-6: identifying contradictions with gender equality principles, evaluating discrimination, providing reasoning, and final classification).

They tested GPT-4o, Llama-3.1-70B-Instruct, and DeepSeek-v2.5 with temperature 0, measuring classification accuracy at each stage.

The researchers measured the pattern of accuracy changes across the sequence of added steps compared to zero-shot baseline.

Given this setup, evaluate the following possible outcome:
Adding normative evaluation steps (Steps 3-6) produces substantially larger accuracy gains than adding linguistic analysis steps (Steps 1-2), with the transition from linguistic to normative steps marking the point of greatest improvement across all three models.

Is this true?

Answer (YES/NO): YES